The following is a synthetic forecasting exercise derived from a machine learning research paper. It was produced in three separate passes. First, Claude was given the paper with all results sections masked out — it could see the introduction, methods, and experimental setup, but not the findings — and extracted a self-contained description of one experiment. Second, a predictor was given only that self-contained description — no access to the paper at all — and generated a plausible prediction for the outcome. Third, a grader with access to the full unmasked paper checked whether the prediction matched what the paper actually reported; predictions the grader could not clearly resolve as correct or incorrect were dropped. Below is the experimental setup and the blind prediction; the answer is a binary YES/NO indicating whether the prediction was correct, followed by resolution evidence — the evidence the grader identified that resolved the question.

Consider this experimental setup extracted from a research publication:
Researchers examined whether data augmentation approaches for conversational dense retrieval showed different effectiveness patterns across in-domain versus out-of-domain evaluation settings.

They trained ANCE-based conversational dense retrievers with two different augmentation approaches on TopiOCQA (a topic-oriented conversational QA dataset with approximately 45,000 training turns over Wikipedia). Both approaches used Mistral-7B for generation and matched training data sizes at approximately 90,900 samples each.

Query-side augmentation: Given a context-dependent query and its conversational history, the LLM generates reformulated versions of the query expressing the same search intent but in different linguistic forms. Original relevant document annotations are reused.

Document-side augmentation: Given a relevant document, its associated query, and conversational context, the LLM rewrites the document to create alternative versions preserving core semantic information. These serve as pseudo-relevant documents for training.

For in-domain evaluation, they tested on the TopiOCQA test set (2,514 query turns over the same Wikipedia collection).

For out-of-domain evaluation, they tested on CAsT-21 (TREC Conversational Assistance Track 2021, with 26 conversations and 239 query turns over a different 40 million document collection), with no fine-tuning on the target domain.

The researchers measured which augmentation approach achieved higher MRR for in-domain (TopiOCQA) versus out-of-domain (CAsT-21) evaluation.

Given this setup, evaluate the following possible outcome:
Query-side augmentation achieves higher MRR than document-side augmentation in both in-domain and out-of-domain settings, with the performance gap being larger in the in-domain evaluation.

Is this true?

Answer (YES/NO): NO